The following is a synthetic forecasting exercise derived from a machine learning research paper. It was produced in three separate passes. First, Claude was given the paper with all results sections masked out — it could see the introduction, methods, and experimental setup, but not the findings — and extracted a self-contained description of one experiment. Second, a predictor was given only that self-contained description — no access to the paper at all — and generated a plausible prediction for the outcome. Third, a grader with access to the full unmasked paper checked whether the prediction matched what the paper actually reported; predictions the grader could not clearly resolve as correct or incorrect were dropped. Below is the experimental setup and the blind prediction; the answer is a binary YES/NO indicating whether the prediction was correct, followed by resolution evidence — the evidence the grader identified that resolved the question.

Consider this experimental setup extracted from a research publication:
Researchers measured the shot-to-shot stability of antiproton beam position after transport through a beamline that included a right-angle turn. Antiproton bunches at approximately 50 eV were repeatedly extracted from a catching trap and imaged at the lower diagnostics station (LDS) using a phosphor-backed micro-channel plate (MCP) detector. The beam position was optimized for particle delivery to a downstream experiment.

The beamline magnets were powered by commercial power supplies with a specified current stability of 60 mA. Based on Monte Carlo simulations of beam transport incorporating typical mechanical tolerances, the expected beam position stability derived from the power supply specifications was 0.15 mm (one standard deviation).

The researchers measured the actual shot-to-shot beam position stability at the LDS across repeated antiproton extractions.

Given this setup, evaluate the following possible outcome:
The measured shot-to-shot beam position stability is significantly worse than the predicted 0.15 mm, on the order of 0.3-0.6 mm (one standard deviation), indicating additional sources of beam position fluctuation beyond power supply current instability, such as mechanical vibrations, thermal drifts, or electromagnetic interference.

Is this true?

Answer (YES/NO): NO